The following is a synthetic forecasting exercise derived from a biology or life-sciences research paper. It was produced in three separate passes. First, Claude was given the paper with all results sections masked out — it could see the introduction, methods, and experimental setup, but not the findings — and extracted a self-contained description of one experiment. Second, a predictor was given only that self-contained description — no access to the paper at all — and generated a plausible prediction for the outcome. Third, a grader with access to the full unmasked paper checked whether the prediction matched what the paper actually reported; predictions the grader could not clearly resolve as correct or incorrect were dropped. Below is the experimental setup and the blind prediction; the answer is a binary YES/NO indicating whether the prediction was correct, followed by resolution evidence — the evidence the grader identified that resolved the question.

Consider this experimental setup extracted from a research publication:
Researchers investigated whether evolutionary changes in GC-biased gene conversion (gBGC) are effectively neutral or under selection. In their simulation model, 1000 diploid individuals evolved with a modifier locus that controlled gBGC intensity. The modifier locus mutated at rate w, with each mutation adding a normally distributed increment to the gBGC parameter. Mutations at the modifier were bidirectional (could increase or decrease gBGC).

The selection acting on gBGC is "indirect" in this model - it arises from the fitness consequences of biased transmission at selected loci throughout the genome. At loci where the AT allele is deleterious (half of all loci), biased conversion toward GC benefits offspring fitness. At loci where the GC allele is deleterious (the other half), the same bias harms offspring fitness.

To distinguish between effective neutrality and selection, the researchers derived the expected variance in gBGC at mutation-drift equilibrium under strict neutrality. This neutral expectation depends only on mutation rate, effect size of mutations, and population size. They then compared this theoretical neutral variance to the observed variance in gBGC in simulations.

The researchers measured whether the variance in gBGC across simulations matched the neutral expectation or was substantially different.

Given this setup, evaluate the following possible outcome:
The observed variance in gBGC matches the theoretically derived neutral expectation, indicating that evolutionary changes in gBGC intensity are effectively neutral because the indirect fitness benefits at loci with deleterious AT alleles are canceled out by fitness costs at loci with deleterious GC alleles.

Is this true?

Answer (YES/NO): NO